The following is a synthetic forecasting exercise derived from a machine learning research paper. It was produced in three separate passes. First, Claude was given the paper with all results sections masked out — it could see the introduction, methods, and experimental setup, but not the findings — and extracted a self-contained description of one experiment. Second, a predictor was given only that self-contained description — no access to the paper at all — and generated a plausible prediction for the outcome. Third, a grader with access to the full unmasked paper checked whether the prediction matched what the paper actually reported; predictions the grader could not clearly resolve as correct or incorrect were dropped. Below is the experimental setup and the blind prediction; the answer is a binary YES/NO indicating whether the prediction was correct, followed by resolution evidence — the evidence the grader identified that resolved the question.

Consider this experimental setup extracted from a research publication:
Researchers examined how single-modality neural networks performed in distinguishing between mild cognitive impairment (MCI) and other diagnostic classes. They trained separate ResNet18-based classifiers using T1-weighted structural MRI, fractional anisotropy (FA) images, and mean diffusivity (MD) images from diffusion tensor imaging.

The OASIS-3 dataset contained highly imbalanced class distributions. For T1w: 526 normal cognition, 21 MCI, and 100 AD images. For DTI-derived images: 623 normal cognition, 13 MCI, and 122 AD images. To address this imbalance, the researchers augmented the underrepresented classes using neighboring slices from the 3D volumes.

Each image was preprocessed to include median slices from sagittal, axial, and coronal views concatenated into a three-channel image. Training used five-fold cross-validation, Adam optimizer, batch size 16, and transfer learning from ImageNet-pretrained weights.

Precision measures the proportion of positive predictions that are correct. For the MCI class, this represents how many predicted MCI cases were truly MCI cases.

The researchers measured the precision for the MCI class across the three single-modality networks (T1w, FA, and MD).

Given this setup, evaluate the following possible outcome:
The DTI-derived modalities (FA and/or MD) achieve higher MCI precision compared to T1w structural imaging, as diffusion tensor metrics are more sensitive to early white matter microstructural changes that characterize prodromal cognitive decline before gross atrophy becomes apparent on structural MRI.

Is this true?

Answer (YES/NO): YES